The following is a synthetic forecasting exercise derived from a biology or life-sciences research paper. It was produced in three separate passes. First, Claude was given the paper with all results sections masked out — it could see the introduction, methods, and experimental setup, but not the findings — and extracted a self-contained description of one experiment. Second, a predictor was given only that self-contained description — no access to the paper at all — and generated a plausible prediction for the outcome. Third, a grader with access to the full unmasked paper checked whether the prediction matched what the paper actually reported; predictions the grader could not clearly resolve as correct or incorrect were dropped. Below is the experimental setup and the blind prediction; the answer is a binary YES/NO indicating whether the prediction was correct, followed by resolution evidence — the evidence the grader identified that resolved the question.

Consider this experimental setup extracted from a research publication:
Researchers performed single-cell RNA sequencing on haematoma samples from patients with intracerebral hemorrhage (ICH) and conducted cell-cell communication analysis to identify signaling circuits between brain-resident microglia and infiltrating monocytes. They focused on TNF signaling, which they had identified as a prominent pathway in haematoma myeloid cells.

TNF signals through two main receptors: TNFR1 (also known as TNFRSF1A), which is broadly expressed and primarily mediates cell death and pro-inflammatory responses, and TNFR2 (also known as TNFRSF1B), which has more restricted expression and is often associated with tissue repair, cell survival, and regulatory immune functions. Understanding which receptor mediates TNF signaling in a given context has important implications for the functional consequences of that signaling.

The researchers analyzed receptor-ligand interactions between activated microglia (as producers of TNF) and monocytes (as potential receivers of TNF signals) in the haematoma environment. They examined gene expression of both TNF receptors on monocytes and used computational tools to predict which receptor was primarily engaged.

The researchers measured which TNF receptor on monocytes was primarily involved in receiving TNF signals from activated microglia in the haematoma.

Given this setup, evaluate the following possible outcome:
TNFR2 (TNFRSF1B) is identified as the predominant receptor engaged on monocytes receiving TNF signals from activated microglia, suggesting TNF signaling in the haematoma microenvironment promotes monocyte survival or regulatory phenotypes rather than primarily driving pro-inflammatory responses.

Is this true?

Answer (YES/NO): YES